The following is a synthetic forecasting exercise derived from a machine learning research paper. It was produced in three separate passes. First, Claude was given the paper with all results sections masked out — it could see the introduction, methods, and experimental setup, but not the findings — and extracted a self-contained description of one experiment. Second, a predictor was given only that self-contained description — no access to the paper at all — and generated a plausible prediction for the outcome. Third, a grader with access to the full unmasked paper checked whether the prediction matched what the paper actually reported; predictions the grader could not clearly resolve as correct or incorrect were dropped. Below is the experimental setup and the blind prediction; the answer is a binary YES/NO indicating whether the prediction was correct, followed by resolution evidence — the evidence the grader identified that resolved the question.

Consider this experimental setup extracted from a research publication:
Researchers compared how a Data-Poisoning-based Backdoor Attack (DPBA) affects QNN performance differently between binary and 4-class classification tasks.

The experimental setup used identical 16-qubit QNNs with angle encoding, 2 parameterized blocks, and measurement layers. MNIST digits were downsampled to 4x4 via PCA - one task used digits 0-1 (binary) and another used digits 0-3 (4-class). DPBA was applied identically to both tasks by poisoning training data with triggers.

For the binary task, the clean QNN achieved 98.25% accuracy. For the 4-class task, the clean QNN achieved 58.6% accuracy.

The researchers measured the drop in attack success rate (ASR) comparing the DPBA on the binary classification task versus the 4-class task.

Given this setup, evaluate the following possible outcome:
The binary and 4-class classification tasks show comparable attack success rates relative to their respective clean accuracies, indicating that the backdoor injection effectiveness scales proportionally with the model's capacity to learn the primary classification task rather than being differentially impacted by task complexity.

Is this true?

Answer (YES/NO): NO